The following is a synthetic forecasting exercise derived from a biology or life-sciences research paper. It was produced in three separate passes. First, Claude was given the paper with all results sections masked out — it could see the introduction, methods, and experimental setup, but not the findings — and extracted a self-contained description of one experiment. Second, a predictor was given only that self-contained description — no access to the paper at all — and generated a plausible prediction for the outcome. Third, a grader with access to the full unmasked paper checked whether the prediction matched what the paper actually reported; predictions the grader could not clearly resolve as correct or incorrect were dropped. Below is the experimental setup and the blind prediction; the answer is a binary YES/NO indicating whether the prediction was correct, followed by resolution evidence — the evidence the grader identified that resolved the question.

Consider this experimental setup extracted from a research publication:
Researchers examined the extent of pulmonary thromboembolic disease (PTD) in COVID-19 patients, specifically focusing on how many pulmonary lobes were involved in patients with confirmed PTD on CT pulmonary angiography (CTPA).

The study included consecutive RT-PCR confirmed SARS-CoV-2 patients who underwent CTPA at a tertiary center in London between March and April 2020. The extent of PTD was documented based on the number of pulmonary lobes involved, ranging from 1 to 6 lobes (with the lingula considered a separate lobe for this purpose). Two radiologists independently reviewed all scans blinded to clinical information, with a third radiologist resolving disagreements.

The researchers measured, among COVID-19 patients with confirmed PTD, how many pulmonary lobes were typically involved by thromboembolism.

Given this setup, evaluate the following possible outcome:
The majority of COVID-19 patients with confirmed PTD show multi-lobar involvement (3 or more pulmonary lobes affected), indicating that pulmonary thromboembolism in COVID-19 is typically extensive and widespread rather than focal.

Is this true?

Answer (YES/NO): NO